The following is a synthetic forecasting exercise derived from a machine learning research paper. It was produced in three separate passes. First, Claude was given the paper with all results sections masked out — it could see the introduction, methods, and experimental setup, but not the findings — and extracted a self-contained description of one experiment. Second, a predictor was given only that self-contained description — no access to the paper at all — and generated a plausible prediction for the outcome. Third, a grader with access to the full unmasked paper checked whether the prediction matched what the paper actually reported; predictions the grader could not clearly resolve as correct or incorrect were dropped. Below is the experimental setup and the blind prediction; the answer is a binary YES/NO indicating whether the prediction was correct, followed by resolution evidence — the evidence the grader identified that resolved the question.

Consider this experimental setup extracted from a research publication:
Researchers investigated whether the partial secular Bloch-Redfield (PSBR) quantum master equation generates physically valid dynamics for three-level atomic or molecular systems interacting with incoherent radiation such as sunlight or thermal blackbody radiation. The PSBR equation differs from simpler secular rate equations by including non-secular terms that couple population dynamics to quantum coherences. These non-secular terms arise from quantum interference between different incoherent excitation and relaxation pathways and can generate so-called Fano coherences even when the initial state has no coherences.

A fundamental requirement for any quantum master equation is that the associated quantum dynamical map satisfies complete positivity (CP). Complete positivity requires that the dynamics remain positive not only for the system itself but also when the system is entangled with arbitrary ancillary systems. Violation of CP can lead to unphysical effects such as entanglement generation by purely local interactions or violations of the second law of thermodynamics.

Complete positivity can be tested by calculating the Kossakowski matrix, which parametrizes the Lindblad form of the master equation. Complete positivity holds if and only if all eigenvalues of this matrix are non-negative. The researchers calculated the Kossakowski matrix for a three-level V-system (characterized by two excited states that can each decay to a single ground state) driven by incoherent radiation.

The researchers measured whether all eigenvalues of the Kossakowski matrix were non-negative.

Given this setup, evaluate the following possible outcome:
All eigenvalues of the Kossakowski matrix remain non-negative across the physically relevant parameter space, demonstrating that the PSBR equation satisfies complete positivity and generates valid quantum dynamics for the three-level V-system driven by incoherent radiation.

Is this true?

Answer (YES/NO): YES